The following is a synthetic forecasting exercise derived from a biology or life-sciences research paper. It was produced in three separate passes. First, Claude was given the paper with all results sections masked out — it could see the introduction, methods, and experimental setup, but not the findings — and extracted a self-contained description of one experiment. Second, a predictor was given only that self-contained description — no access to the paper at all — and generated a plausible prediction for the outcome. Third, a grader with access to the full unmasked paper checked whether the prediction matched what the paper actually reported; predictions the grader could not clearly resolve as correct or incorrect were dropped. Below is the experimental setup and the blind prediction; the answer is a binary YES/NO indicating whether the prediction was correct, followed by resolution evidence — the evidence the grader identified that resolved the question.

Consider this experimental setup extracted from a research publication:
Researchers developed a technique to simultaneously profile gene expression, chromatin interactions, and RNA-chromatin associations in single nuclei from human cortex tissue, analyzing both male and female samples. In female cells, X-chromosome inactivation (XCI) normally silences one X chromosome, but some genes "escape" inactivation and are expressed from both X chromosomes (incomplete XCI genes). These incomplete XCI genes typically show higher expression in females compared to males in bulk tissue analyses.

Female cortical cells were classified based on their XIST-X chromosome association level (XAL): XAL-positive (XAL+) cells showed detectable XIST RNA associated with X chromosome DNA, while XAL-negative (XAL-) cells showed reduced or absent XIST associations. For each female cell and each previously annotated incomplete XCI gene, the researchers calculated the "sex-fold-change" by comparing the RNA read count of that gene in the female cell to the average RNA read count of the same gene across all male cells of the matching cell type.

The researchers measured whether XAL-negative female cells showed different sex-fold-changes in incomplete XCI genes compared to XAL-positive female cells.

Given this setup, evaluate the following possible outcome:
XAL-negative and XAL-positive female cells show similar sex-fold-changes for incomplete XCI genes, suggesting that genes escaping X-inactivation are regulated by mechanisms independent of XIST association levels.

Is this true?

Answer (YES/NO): NO